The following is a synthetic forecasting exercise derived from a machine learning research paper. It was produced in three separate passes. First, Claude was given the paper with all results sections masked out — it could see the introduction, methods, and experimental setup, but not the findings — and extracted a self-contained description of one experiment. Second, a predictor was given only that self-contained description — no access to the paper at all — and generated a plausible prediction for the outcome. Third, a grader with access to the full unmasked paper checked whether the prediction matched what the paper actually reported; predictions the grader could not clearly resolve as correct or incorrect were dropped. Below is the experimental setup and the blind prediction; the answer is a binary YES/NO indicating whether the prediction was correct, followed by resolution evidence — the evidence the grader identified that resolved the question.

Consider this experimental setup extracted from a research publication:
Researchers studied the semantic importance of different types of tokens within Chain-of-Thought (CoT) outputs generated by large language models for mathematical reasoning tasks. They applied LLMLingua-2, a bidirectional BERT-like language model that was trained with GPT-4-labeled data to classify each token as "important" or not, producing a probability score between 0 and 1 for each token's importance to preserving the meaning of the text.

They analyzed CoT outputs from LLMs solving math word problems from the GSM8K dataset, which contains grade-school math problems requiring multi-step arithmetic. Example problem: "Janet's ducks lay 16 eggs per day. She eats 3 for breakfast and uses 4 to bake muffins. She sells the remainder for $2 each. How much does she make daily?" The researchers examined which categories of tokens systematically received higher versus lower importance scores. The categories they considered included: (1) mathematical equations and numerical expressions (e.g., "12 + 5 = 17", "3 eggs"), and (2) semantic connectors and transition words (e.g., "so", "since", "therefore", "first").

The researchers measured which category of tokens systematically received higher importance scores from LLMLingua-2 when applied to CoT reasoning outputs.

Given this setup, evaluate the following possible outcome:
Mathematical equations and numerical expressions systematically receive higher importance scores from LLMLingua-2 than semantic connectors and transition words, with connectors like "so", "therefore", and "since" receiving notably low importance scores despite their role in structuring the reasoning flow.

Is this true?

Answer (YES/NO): YES